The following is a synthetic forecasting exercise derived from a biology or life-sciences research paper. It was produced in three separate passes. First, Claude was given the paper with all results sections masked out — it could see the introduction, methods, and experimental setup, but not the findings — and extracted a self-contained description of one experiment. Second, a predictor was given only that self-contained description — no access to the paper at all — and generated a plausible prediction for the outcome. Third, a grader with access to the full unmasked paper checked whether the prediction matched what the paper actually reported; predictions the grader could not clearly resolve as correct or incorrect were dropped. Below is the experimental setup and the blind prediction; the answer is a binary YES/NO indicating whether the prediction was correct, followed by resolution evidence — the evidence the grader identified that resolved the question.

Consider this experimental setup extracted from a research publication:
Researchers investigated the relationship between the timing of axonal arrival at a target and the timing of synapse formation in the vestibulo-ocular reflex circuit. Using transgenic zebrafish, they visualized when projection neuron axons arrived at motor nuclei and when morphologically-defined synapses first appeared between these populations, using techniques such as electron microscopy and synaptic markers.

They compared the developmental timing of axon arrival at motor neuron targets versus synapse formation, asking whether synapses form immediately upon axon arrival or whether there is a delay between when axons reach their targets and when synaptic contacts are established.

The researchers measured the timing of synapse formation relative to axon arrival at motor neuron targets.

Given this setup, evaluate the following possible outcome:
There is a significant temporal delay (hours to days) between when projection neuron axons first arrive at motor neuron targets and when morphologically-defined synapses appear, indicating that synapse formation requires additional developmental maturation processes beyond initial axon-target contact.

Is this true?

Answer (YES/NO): YES